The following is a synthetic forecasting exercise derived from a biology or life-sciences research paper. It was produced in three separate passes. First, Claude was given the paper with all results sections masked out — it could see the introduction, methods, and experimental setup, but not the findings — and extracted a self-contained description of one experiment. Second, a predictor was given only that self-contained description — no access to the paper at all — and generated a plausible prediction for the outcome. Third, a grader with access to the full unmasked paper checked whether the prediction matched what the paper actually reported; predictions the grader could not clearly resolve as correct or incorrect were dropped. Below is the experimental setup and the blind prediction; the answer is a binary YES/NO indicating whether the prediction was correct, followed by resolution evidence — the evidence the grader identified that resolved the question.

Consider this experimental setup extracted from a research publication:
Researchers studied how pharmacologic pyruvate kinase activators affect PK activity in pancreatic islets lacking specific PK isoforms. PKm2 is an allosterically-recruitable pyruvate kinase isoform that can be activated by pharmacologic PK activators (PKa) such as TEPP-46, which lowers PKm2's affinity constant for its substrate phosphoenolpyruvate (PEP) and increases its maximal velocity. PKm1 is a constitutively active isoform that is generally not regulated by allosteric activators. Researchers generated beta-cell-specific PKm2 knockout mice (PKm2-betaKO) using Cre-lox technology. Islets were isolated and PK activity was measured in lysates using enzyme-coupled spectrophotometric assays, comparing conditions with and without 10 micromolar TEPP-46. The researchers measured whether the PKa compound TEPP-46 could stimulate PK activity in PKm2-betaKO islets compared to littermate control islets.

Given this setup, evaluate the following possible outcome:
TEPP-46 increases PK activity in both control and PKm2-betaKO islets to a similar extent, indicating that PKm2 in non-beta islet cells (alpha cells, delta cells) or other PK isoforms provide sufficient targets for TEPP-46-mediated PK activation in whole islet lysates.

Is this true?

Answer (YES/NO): NO